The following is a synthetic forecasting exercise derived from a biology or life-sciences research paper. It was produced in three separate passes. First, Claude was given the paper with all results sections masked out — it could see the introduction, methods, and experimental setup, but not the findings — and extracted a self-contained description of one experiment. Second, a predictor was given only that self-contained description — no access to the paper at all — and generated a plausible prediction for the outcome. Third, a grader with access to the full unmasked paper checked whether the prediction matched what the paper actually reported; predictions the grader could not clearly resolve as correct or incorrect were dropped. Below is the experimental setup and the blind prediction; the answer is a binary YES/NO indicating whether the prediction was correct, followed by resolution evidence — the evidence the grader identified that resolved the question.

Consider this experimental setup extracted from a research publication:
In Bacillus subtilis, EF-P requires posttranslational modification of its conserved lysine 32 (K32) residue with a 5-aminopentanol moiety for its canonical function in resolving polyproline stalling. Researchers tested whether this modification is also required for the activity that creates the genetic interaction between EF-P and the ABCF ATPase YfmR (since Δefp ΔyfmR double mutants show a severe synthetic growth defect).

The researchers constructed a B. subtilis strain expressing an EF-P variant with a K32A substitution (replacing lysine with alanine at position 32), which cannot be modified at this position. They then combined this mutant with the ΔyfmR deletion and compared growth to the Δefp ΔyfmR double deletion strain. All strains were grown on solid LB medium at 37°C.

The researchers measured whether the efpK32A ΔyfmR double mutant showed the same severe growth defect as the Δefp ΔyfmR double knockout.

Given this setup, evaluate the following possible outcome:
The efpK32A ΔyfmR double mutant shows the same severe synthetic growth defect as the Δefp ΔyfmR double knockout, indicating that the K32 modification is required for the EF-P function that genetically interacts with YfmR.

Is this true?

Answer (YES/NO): NO